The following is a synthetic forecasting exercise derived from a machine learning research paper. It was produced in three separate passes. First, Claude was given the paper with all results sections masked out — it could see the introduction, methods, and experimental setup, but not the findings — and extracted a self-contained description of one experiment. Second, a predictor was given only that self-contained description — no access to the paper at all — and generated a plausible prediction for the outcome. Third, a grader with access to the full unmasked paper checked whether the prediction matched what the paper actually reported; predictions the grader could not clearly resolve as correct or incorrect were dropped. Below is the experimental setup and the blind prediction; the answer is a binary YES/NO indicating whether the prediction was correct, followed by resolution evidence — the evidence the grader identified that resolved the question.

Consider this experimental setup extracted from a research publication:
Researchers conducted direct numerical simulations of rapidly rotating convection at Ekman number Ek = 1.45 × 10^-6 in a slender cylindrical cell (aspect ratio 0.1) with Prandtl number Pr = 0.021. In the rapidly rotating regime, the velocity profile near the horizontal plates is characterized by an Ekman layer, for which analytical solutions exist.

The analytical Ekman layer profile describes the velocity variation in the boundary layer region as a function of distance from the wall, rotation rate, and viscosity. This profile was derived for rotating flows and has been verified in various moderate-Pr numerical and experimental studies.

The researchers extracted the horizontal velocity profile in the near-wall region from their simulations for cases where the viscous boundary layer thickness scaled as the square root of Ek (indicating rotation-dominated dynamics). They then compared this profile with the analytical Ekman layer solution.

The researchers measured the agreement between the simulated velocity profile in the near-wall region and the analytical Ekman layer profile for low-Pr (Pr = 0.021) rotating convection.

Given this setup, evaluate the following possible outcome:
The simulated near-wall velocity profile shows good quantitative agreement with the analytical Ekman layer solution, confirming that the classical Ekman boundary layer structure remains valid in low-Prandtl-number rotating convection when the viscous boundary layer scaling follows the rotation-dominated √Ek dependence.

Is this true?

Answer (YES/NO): YES